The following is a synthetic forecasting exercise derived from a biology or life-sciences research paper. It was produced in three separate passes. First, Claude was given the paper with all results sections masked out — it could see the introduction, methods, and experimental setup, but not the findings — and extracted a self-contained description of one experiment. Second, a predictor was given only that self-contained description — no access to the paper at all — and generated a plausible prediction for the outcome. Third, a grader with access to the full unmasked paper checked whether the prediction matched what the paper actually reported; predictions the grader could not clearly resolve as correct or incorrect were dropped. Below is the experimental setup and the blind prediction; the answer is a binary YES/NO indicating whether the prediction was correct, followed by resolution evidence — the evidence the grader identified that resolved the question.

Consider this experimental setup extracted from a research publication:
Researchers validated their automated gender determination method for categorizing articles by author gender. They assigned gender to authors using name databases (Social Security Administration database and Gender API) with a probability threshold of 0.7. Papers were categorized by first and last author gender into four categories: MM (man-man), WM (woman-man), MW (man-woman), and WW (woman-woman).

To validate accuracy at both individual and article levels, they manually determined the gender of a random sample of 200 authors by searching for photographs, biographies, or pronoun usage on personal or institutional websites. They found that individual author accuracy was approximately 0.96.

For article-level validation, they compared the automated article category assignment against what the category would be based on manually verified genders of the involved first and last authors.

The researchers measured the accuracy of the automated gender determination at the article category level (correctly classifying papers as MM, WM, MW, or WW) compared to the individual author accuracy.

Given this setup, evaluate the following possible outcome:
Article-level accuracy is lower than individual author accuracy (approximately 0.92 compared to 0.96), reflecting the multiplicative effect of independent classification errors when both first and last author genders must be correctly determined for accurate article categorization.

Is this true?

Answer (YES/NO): YES